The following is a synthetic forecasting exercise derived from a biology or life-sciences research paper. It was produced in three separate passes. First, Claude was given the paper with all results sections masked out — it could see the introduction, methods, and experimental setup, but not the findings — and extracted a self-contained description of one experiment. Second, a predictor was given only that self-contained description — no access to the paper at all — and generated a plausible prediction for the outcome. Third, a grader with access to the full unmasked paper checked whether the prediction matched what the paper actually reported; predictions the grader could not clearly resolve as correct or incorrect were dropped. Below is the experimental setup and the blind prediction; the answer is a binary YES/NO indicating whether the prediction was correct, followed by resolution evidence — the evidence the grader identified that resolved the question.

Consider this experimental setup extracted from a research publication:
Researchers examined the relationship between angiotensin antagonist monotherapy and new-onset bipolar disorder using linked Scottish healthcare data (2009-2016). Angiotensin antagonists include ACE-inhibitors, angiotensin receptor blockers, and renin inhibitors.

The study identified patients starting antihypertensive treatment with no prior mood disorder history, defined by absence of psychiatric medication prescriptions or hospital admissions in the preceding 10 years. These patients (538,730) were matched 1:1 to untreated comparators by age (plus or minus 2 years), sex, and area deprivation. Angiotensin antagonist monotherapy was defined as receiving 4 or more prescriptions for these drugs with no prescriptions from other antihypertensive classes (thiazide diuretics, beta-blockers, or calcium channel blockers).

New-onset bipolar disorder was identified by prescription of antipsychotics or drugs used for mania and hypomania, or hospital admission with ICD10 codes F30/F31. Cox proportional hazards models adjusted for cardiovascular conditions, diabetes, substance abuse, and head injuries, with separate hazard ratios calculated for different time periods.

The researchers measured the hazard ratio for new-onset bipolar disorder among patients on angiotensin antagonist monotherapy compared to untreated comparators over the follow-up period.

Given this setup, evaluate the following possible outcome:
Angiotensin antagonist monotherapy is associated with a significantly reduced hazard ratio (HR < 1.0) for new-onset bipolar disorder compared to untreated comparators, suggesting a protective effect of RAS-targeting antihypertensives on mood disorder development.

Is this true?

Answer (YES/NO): YES